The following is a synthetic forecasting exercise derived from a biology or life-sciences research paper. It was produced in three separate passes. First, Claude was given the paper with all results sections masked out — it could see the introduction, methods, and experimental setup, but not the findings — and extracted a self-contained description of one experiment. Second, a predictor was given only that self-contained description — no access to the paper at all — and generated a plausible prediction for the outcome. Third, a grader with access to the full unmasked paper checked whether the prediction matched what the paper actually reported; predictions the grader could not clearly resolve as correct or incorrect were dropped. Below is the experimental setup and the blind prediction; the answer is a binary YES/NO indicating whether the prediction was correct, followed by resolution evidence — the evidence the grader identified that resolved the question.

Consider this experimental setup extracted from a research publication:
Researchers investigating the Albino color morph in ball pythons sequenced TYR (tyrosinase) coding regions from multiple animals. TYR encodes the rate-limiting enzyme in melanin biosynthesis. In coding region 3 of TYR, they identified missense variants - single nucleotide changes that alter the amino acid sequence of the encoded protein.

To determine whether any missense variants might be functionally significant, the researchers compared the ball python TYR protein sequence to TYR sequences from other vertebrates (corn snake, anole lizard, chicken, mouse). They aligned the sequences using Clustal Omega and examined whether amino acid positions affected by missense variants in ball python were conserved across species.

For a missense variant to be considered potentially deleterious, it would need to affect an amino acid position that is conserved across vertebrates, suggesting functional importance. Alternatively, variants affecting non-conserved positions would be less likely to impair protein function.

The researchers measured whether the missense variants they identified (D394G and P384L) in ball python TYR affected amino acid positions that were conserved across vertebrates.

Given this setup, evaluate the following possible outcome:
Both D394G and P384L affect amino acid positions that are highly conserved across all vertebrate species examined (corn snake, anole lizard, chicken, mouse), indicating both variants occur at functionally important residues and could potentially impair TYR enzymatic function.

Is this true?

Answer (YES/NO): YES